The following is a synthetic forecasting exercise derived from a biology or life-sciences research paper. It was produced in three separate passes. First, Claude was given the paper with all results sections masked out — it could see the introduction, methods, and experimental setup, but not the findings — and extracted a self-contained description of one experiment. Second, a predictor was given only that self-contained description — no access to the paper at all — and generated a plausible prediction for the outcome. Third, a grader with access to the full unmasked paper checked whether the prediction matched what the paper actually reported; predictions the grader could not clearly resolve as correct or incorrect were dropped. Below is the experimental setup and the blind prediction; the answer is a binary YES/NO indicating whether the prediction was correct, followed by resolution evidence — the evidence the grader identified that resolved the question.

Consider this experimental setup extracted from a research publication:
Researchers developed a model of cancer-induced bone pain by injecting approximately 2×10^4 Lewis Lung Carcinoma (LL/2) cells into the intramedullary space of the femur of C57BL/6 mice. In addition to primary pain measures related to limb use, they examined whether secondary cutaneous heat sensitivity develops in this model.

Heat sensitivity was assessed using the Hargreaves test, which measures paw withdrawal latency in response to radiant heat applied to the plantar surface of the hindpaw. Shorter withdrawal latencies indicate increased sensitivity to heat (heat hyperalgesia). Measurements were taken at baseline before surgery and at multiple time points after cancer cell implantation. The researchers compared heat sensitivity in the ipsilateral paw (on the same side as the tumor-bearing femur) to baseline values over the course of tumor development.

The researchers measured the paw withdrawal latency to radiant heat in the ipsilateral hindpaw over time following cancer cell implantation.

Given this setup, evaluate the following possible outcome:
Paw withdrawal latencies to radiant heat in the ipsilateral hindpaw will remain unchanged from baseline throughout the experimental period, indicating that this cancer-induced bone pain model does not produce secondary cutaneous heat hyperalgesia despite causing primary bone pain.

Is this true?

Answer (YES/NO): NO